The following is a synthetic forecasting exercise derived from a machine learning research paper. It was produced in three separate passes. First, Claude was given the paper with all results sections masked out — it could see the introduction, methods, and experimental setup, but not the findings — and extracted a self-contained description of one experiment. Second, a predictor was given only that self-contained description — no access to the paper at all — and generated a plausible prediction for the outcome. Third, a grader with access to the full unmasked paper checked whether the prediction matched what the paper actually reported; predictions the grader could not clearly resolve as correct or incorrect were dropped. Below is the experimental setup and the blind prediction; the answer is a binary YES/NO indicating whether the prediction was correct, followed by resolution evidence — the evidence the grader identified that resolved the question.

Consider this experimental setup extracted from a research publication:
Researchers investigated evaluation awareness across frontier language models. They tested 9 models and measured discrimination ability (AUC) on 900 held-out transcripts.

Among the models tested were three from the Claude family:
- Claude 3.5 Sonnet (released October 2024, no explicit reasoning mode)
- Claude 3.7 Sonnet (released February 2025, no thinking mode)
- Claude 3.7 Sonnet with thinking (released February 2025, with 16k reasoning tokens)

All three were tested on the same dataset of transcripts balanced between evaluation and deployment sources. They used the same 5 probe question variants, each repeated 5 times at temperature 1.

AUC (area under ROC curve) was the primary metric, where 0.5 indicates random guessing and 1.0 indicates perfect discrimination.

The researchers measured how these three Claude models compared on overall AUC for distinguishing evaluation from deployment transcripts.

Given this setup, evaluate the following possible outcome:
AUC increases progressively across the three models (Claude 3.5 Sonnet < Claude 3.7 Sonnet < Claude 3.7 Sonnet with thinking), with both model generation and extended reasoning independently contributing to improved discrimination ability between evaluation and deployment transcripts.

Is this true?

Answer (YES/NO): NO